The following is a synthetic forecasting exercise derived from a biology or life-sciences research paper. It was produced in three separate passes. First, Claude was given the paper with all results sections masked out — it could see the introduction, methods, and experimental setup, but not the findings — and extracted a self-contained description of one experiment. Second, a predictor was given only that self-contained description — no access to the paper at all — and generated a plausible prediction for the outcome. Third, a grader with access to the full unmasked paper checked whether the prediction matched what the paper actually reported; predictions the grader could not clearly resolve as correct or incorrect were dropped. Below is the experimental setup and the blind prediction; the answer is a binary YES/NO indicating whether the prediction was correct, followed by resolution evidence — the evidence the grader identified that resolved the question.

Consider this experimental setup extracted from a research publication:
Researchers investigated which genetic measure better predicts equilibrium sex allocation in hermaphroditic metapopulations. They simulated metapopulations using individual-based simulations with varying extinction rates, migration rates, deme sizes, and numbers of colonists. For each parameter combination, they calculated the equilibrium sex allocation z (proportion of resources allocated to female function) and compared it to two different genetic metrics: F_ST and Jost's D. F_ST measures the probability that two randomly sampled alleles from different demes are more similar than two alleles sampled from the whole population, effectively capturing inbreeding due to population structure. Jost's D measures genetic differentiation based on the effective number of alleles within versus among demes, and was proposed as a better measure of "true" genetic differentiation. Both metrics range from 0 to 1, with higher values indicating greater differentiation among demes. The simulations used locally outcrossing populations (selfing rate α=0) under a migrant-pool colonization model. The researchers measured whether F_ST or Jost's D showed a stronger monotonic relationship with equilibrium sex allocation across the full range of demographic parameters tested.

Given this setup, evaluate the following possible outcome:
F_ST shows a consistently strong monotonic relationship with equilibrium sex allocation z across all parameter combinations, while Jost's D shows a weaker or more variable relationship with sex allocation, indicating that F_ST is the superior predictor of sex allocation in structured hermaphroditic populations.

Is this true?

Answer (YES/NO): YES